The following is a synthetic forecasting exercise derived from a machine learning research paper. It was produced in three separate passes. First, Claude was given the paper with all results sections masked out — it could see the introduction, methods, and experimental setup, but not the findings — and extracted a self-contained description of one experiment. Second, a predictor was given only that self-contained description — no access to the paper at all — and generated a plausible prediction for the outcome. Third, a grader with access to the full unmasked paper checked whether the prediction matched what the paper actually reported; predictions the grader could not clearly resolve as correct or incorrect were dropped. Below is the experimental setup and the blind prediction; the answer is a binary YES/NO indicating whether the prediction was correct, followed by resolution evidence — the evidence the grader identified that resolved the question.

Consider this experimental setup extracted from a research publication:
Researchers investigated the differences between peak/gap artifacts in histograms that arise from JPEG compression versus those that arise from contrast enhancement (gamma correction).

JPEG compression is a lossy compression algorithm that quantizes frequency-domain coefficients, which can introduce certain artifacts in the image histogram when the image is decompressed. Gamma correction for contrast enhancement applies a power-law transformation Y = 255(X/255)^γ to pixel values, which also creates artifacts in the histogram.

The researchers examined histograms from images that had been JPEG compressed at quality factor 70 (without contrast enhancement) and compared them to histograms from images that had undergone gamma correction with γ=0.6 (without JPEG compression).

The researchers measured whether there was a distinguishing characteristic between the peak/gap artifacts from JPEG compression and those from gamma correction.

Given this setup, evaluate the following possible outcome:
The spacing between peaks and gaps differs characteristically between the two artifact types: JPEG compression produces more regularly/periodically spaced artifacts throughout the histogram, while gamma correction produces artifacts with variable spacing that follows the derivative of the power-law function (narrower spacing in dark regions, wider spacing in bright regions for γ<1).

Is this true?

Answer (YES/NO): NO